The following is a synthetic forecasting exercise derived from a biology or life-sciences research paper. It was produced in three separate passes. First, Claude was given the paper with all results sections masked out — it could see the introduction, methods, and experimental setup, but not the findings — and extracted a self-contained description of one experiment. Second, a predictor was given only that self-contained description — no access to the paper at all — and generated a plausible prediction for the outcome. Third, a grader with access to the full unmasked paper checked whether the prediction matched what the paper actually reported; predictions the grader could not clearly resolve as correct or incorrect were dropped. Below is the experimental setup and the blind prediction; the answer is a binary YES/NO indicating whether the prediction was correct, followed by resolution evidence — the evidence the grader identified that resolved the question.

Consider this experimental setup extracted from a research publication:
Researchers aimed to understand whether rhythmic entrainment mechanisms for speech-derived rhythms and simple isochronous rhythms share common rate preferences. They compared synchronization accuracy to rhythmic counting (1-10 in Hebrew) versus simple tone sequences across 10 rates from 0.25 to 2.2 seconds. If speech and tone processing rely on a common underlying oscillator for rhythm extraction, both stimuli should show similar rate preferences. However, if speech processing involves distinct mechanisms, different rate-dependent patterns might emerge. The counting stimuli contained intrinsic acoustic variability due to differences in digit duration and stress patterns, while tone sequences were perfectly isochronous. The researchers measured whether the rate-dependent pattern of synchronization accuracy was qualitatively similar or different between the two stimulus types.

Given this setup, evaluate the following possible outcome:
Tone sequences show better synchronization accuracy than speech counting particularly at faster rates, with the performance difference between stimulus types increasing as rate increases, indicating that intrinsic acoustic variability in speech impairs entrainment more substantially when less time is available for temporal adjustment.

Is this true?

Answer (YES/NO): NO